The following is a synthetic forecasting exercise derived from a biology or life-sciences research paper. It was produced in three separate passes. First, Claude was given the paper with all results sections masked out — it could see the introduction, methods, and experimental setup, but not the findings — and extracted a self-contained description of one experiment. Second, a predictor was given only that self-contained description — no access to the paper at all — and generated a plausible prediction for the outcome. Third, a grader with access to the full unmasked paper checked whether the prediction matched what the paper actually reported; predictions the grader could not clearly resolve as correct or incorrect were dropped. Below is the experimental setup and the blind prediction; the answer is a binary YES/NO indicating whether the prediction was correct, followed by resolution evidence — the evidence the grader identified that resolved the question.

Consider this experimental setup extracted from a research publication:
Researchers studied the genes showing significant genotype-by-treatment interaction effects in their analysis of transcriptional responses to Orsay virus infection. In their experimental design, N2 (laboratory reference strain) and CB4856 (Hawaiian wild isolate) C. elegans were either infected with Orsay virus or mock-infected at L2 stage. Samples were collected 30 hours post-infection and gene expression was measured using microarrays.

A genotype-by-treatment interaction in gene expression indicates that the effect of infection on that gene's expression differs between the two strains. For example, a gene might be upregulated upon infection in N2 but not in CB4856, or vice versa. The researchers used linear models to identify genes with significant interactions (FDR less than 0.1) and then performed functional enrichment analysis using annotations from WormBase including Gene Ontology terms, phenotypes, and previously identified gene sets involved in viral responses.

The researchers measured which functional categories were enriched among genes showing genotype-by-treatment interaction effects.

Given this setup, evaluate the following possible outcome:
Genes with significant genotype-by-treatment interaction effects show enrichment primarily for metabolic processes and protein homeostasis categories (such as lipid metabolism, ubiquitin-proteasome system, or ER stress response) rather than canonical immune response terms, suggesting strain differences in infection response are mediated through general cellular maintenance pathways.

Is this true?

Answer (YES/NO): NO